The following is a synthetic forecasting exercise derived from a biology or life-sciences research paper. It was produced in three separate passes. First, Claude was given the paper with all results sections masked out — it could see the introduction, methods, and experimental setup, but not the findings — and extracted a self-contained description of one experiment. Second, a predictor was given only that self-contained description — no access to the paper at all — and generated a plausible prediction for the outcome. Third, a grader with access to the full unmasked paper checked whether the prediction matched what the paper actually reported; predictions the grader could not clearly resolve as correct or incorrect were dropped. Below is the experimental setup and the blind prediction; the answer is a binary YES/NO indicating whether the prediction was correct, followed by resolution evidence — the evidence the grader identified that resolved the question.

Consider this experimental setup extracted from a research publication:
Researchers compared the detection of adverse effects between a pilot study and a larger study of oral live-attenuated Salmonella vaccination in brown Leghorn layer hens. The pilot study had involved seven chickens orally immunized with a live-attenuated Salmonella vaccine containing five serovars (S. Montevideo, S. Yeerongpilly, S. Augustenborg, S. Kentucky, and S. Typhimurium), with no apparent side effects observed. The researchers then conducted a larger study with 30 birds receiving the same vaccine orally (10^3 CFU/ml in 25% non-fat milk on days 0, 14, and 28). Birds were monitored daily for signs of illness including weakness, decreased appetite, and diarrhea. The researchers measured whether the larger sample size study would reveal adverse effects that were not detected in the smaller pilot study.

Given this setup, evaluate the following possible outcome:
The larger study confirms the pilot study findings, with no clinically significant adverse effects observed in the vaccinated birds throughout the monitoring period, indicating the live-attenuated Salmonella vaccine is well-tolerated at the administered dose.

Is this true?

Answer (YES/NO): NO